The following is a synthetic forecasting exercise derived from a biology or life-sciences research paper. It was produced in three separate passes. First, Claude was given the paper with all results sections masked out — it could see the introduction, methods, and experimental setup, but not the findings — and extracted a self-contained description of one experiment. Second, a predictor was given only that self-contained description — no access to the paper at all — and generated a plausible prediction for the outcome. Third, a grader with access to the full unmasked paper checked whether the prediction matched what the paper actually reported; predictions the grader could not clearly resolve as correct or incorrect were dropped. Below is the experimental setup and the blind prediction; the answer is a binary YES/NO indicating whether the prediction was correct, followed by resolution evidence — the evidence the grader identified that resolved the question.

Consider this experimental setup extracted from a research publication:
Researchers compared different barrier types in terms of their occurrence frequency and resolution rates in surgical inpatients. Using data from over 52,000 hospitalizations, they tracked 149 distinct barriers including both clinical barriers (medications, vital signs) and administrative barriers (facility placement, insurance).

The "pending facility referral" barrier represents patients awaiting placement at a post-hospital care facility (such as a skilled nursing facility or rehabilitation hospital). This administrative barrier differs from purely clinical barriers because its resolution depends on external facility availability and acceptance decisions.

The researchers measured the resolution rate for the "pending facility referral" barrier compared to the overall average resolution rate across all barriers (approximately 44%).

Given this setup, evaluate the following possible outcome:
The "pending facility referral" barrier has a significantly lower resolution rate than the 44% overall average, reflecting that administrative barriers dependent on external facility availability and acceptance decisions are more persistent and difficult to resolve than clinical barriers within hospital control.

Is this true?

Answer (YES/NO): NO